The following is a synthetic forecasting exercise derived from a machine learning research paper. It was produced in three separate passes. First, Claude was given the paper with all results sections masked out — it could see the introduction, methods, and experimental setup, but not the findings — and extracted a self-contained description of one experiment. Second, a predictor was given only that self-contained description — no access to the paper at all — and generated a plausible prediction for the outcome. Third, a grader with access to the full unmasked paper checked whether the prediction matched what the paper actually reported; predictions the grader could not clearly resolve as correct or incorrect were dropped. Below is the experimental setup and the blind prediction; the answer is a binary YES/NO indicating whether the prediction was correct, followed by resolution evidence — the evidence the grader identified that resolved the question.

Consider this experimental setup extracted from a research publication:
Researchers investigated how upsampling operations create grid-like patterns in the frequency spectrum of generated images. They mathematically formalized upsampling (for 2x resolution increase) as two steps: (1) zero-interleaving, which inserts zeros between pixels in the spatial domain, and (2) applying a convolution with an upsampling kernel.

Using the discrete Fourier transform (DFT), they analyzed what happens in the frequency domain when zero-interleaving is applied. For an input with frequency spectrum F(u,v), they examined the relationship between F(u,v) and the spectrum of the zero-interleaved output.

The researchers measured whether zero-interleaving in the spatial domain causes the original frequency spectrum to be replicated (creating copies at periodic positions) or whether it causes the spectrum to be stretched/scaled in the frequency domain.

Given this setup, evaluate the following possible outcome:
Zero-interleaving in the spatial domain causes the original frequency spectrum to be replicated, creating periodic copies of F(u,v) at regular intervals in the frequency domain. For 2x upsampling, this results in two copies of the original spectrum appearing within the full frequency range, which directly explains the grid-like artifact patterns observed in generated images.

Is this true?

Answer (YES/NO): YES